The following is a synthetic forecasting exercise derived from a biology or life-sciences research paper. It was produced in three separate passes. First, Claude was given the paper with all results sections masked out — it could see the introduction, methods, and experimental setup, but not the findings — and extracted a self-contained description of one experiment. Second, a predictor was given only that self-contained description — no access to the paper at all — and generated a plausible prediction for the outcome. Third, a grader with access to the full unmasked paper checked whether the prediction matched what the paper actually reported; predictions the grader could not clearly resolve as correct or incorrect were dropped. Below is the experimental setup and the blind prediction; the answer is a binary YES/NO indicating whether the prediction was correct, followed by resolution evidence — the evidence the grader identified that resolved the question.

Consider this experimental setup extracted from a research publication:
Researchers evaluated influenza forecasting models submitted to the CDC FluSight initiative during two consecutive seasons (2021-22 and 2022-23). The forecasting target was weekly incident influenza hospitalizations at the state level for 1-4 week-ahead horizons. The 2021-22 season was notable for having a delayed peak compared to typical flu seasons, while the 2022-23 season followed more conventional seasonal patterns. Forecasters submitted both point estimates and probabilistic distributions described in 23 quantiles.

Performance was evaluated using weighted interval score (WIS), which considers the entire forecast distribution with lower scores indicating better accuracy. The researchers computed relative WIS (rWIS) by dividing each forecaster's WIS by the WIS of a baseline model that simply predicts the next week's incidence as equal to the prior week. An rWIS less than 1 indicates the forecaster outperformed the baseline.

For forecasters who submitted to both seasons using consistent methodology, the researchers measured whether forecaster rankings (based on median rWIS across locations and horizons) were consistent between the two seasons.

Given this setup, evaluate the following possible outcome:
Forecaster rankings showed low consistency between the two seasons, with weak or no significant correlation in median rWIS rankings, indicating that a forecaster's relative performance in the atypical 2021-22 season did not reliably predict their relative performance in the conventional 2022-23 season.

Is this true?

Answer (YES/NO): NO